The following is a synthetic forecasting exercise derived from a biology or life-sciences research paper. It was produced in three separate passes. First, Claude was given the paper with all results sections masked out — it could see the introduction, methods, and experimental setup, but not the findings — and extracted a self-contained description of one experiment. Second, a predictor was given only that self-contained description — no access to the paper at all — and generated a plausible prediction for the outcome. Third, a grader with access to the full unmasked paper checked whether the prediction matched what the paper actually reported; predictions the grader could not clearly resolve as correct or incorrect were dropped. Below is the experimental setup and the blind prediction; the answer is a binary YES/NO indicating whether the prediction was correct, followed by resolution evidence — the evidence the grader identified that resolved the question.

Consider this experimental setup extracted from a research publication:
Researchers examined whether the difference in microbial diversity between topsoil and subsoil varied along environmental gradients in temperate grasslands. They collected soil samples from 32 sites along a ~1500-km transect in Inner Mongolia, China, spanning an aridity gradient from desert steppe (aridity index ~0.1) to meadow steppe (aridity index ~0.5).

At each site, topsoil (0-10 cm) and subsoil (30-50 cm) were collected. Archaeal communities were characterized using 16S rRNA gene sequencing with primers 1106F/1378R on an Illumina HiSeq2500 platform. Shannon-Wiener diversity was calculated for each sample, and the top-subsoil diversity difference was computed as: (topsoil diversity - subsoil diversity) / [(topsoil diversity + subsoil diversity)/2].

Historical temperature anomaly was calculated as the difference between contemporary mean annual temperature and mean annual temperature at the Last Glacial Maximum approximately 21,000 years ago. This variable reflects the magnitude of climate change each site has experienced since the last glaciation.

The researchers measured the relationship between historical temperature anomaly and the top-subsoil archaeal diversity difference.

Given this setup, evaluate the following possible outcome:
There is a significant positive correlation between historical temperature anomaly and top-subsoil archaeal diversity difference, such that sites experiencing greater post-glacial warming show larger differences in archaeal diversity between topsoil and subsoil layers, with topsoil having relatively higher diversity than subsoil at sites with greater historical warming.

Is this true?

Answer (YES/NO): YES